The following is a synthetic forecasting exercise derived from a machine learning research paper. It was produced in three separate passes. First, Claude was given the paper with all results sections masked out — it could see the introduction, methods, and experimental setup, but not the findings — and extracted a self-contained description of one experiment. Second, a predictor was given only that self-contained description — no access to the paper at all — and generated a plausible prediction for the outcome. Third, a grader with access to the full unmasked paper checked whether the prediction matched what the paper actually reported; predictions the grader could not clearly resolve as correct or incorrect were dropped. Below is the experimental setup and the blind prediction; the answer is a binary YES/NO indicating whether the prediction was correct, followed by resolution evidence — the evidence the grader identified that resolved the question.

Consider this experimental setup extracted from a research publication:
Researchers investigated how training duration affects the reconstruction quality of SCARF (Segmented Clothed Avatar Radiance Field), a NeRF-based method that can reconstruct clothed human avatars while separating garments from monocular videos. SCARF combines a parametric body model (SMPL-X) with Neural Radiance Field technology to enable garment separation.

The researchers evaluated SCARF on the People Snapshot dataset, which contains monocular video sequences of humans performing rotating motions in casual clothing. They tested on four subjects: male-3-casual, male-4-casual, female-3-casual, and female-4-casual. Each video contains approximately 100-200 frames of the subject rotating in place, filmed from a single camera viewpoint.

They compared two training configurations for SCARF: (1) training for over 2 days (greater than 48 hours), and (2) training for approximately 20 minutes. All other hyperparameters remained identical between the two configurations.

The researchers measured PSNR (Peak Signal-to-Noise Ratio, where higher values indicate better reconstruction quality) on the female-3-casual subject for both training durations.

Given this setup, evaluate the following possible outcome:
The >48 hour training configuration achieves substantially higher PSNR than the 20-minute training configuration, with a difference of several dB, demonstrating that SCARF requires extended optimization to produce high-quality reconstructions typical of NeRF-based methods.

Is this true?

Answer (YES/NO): YES